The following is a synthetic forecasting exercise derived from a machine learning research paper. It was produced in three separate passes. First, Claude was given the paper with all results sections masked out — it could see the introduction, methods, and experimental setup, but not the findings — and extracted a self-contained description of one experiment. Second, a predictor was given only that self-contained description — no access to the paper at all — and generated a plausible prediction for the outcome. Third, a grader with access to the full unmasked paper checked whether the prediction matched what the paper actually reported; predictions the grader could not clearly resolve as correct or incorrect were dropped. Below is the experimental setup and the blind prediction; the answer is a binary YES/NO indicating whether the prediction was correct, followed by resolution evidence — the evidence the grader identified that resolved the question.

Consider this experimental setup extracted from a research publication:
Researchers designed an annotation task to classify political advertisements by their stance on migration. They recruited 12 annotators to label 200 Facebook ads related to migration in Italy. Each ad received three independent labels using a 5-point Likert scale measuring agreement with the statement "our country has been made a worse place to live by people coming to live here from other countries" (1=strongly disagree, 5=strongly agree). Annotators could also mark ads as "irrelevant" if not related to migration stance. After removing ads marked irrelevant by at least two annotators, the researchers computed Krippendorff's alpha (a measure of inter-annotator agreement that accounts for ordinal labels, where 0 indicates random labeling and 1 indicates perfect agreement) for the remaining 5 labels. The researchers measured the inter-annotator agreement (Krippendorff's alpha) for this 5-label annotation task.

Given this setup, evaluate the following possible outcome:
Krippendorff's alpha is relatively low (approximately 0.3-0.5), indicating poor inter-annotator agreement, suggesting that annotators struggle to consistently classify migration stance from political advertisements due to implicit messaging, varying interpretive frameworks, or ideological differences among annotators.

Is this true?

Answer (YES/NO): NO